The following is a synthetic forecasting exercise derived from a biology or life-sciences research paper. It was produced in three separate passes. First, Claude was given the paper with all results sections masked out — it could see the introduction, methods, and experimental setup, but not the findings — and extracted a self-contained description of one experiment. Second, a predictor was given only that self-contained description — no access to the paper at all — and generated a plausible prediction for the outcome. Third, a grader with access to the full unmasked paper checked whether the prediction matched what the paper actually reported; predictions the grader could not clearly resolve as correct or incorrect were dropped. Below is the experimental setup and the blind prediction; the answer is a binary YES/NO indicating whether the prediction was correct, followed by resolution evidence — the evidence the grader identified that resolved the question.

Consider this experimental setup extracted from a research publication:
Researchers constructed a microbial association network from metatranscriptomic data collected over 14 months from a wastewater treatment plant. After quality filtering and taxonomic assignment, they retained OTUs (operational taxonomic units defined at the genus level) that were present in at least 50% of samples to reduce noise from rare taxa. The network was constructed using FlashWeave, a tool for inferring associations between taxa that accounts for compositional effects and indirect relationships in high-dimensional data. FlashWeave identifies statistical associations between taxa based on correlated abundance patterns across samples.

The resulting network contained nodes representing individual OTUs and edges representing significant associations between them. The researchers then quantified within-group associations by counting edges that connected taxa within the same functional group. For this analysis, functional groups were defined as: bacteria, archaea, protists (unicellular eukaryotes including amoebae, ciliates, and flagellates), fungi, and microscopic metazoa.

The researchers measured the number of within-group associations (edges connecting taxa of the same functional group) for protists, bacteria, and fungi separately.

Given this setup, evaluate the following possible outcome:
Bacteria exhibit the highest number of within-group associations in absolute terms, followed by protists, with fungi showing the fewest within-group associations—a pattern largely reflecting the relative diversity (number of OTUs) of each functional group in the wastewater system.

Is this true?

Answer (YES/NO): NO